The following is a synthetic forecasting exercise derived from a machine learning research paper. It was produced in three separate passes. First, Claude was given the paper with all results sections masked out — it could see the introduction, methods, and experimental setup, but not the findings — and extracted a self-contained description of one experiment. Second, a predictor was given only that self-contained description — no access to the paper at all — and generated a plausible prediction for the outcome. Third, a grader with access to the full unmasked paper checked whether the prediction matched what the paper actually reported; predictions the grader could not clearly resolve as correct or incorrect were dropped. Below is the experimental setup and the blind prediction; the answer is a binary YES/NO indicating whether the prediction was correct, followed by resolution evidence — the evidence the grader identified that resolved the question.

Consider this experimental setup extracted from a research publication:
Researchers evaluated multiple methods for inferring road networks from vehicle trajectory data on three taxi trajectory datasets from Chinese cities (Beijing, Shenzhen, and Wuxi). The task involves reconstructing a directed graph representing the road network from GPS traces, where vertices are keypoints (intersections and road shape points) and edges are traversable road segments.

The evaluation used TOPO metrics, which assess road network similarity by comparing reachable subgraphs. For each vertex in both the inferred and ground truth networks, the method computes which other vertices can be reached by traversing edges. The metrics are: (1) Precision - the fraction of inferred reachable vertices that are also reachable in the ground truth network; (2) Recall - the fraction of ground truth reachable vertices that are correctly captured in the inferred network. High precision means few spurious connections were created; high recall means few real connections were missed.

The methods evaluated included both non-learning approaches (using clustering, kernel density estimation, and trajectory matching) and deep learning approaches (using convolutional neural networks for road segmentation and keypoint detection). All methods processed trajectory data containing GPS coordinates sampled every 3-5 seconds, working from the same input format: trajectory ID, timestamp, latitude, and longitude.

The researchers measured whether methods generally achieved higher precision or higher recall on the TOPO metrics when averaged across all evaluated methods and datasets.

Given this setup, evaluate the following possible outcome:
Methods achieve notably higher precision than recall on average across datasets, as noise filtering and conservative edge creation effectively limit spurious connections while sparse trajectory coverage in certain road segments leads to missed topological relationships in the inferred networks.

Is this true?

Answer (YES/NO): YES